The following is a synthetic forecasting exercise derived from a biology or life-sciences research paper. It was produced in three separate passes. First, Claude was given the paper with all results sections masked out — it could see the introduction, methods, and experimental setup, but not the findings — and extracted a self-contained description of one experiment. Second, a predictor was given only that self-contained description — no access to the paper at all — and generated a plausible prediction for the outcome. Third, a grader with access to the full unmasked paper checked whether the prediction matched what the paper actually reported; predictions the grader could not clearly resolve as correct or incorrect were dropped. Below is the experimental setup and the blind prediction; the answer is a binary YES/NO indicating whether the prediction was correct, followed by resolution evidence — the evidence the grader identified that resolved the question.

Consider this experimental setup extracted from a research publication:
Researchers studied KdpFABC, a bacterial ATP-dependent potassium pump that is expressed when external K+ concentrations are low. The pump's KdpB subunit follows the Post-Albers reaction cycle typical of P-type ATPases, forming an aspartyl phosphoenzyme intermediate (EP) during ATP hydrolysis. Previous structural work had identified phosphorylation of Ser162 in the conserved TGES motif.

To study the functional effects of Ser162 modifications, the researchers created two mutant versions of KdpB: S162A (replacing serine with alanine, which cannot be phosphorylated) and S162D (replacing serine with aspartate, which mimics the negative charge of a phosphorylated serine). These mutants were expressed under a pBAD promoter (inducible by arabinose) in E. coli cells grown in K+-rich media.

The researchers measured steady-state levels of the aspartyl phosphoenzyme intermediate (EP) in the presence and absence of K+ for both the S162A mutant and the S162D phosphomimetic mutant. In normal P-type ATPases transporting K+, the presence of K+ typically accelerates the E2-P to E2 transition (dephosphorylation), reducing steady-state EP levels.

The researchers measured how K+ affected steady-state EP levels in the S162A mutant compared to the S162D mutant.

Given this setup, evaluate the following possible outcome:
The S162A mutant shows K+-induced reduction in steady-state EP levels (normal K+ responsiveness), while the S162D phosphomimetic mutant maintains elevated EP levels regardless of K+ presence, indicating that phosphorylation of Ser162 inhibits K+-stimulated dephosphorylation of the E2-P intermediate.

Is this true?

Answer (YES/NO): NO